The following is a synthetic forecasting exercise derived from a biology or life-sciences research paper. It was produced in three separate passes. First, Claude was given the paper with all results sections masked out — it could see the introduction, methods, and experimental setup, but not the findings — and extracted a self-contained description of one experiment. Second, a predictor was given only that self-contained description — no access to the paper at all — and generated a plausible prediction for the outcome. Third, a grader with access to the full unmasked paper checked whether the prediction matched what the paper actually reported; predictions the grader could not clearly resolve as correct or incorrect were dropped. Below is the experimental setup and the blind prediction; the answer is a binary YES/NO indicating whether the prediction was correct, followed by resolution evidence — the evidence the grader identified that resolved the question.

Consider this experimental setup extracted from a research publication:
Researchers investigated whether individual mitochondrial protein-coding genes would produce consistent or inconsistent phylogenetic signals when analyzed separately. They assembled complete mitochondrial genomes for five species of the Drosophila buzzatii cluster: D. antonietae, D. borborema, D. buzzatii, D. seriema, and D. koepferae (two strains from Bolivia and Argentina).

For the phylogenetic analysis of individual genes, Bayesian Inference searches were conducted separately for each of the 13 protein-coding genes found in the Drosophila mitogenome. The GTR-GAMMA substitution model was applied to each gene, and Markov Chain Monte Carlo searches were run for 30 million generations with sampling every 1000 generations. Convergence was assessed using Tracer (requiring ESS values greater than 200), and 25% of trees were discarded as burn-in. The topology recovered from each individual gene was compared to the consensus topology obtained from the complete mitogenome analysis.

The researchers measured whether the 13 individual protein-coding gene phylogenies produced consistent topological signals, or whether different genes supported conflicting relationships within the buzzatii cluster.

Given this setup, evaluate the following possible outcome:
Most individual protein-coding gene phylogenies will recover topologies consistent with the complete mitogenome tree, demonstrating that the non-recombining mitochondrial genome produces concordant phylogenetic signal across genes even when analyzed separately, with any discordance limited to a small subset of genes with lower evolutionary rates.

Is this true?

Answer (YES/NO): NO